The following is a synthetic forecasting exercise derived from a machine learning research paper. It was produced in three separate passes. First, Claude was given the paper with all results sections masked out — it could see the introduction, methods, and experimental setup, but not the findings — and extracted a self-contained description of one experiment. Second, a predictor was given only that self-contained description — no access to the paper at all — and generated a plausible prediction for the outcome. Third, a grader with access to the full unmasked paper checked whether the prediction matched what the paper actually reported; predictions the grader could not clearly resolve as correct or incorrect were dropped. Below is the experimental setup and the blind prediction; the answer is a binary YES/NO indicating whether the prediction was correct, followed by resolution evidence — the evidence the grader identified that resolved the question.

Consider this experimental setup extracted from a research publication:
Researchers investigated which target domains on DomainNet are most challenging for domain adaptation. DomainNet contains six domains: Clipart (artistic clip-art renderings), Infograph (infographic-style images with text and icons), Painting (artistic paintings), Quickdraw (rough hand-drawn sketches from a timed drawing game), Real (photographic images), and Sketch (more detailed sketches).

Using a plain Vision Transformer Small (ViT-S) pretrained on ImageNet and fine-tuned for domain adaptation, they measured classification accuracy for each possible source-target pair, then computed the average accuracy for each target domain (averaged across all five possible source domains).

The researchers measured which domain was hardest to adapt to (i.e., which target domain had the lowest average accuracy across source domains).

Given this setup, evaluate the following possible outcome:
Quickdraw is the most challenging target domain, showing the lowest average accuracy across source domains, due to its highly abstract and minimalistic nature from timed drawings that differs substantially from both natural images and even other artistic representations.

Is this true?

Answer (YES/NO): YES